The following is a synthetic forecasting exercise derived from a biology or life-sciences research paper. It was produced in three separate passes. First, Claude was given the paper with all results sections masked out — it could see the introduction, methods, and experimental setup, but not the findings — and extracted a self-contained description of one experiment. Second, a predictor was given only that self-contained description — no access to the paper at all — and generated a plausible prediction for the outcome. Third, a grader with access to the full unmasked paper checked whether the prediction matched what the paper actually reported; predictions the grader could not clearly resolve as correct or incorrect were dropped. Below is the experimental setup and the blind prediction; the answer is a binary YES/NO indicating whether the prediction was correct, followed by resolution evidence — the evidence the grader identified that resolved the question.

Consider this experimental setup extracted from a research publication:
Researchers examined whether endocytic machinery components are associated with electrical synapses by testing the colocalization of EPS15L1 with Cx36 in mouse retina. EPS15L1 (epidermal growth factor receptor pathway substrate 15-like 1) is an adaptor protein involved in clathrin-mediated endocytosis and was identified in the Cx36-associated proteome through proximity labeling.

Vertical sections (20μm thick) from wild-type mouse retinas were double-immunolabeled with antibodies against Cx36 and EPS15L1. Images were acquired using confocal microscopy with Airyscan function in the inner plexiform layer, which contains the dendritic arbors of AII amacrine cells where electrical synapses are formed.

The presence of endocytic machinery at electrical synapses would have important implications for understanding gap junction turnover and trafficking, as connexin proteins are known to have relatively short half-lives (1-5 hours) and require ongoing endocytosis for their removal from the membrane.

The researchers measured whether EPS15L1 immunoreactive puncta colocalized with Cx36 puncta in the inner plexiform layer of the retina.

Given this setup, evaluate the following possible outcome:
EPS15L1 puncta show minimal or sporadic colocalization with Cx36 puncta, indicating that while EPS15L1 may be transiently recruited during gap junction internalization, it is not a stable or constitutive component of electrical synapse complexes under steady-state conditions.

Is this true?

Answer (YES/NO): NO